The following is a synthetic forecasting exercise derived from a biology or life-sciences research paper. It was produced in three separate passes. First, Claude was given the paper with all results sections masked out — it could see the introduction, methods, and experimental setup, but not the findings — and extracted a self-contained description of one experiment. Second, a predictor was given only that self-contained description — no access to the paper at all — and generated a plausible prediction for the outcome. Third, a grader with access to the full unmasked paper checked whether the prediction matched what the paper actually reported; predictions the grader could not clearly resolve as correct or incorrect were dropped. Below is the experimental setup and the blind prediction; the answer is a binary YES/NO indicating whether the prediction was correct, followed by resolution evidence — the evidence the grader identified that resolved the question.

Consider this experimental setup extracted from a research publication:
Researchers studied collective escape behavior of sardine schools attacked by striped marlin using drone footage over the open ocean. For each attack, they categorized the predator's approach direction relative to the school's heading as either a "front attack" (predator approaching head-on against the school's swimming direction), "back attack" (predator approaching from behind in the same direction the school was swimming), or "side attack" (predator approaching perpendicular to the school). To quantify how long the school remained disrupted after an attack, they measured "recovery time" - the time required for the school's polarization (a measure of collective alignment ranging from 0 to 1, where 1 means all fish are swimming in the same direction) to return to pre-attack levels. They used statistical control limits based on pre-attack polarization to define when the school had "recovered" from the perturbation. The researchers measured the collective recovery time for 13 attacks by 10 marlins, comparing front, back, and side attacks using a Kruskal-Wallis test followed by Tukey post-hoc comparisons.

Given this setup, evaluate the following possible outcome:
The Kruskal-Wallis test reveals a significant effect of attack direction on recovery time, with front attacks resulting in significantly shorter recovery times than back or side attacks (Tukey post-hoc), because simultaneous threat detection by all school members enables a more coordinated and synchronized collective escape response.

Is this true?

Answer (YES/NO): NO